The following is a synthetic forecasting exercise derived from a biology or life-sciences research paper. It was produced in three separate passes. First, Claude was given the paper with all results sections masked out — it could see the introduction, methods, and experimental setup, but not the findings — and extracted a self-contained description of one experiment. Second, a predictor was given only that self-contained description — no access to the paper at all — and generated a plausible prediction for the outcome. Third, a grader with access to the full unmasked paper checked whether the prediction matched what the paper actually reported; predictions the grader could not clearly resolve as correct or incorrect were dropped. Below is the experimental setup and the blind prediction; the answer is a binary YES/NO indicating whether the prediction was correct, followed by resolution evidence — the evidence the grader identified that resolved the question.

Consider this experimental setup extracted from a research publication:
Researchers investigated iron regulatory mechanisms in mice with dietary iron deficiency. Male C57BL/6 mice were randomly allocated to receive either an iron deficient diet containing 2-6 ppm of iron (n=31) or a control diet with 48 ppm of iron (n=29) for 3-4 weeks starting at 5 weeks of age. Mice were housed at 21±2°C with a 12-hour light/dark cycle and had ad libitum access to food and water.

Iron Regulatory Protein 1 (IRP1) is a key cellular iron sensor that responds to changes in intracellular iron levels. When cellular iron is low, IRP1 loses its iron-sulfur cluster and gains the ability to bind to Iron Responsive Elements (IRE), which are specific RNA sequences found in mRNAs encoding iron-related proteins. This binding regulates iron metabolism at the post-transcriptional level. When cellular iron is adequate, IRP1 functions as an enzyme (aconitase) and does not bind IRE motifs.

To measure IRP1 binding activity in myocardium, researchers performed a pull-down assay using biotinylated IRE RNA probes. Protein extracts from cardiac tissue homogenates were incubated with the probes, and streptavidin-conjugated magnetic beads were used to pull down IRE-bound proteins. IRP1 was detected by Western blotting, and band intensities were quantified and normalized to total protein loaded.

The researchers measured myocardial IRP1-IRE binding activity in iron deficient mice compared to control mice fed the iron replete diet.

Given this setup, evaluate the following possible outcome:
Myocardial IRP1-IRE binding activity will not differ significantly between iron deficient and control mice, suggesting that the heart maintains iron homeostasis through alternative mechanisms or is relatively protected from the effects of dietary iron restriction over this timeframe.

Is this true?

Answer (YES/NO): NO